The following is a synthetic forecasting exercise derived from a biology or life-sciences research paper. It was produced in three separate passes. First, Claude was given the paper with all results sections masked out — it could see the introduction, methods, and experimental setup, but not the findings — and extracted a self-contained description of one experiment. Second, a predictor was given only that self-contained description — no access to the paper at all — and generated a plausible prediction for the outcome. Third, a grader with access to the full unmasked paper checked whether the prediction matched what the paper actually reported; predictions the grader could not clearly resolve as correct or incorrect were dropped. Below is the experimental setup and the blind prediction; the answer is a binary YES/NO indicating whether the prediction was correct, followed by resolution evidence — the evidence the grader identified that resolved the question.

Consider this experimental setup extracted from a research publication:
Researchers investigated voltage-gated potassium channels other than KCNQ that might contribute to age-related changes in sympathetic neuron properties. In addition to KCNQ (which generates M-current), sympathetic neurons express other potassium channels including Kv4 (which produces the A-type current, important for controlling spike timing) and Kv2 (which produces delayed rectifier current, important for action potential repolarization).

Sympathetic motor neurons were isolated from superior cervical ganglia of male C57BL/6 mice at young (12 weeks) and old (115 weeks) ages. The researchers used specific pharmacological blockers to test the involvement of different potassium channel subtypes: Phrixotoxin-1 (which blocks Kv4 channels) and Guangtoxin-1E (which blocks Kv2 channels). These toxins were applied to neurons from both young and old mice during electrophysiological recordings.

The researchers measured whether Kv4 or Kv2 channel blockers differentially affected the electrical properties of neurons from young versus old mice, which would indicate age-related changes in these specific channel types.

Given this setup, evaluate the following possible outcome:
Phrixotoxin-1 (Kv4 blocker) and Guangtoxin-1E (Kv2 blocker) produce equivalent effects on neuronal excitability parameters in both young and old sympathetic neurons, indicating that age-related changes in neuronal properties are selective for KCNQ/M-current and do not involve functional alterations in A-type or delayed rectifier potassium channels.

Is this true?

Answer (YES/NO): YES